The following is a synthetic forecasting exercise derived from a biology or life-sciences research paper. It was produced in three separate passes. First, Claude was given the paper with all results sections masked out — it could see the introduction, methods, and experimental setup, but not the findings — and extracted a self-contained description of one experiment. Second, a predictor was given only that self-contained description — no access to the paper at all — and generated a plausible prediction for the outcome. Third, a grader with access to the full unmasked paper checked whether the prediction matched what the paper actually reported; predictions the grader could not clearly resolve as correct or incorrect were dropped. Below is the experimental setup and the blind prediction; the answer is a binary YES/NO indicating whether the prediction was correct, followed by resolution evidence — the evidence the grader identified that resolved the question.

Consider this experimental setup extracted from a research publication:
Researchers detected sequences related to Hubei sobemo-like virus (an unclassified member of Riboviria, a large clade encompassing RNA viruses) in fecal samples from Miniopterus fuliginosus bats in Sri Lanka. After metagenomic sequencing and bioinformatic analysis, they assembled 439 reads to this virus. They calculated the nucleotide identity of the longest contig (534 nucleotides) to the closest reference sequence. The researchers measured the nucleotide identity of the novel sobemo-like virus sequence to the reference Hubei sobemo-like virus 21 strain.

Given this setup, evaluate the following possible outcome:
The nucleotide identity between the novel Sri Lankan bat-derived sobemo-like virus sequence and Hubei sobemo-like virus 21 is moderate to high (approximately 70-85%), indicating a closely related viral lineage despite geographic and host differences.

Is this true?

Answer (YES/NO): YES